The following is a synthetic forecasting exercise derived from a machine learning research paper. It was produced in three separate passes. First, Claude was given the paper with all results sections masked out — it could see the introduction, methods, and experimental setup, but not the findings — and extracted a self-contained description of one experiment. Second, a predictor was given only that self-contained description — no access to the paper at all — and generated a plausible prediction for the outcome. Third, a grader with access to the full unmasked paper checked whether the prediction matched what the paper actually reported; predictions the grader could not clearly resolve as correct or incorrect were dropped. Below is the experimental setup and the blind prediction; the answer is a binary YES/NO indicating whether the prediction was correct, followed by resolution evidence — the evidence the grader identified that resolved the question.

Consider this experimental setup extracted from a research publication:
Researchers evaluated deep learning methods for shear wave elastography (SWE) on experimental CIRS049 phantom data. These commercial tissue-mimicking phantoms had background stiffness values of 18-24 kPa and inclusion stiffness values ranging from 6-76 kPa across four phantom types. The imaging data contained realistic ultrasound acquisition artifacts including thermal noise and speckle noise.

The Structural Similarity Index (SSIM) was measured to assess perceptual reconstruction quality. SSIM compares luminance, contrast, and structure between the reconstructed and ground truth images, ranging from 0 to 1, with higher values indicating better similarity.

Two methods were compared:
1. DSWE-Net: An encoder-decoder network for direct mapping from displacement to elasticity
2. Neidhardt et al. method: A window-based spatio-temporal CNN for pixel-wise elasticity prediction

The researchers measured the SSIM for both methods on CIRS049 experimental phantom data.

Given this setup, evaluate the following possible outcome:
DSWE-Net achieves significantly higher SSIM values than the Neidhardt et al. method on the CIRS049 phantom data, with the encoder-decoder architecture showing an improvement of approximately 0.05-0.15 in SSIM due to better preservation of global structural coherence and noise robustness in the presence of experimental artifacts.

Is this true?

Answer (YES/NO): NO